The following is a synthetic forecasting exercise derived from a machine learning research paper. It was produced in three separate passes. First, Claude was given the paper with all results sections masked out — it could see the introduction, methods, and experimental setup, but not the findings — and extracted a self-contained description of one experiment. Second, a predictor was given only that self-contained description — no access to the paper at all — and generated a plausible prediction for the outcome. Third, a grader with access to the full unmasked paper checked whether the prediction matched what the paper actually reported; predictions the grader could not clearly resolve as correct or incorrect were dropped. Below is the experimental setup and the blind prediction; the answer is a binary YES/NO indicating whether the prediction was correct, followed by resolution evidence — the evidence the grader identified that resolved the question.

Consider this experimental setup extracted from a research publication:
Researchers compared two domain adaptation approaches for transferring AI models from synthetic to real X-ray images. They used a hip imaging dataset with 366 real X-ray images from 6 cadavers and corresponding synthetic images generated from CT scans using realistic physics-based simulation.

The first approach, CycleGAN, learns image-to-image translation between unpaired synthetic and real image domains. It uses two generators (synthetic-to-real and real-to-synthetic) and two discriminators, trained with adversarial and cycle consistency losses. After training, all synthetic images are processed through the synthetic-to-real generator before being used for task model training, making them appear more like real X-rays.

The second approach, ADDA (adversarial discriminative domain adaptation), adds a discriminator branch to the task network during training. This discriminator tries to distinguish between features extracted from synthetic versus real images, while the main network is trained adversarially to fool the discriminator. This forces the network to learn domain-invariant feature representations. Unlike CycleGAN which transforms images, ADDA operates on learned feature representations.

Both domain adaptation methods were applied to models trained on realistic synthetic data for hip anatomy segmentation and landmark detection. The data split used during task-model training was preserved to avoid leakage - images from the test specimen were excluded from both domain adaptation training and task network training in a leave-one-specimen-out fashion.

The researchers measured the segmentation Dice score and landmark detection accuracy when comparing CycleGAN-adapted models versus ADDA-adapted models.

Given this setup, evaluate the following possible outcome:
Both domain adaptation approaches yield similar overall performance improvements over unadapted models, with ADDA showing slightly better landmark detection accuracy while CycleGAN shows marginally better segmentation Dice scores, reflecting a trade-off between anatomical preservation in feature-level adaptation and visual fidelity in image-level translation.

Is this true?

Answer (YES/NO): NO